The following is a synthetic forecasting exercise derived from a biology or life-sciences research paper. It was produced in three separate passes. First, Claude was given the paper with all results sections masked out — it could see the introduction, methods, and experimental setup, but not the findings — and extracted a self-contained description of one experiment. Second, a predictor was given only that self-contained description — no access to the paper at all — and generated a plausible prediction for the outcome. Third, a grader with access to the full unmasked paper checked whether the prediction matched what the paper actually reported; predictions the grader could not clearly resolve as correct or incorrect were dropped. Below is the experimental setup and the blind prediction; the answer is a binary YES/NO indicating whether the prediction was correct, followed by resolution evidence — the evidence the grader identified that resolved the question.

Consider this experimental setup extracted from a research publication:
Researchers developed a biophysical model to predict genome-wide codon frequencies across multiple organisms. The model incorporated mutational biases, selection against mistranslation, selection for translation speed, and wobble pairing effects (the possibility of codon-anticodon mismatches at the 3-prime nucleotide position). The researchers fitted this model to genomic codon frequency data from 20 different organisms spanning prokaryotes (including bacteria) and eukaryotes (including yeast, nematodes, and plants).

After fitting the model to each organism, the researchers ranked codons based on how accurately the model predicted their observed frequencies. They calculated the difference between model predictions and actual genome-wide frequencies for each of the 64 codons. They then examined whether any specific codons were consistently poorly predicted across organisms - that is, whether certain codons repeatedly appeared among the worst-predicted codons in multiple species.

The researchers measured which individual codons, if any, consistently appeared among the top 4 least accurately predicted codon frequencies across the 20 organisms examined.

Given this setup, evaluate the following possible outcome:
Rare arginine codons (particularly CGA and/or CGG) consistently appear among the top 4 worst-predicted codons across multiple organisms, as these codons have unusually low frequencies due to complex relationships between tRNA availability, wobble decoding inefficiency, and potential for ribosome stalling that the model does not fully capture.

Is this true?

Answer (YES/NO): NO